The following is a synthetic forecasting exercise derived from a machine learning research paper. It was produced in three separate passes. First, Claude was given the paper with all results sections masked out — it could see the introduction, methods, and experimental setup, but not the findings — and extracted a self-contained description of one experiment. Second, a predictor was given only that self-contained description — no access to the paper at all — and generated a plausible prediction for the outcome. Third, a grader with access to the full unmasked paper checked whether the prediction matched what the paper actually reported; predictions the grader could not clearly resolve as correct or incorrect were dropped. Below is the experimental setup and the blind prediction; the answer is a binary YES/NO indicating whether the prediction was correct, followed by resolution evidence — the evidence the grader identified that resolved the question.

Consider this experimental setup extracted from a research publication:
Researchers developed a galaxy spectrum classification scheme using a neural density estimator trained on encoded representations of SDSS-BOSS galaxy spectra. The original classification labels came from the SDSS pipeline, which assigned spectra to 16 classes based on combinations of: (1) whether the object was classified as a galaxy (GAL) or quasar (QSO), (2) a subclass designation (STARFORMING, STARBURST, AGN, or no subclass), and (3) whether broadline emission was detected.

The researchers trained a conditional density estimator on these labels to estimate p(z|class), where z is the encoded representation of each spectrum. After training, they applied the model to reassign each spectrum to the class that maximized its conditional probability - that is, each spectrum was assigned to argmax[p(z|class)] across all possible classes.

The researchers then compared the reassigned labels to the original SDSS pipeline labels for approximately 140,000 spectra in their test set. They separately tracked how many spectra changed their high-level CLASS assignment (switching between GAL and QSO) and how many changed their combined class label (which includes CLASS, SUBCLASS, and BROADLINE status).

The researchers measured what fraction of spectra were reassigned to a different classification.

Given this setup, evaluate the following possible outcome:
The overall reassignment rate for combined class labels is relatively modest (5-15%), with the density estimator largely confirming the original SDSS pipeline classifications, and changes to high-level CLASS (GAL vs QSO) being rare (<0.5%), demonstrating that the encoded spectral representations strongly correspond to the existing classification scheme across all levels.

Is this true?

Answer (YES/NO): NO